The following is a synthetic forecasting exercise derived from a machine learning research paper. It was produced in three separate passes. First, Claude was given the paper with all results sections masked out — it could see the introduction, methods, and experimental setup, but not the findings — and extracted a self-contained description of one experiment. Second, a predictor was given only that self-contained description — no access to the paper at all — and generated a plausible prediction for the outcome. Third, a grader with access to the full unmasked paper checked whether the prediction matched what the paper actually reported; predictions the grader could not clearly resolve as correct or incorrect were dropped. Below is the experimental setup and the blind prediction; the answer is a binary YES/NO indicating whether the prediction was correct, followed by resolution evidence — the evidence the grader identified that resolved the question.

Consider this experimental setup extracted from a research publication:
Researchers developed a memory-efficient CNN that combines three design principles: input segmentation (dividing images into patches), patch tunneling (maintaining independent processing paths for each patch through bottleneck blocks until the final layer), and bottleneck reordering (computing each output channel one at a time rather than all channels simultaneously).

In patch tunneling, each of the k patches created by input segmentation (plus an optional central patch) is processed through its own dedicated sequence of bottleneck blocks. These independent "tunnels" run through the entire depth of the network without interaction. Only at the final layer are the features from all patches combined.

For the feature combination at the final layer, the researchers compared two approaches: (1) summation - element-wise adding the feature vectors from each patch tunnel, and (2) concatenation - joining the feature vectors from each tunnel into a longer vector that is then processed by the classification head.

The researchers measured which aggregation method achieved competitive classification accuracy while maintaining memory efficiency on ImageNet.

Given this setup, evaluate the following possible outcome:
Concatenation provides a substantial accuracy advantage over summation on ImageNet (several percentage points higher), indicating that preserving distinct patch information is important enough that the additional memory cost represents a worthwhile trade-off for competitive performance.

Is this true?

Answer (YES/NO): NO